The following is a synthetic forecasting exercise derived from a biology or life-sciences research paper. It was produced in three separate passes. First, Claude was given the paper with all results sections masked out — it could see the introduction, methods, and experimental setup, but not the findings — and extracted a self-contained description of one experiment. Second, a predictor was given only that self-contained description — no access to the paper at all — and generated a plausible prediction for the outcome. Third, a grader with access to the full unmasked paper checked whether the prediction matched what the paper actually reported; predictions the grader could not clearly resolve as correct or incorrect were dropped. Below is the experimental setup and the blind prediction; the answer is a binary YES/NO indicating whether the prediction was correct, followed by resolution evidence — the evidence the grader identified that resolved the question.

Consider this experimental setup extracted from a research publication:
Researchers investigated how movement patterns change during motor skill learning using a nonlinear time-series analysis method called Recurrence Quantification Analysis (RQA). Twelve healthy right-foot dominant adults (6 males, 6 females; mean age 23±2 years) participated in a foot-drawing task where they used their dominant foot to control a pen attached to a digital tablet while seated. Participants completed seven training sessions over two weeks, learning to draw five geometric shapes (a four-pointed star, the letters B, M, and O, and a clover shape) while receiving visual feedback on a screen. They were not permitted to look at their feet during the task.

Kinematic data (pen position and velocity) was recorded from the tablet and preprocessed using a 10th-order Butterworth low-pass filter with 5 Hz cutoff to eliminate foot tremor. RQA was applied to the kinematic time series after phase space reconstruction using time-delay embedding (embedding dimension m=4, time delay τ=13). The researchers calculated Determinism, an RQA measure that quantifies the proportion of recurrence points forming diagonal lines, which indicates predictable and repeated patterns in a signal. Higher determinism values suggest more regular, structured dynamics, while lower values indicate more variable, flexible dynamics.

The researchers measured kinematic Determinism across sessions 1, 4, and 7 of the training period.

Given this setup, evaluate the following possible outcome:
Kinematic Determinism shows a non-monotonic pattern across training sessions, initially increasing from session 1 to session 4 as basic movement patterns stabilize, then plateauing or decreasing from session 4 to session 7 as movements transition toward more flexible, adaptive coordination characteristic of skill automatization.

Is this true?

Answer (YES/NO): NO